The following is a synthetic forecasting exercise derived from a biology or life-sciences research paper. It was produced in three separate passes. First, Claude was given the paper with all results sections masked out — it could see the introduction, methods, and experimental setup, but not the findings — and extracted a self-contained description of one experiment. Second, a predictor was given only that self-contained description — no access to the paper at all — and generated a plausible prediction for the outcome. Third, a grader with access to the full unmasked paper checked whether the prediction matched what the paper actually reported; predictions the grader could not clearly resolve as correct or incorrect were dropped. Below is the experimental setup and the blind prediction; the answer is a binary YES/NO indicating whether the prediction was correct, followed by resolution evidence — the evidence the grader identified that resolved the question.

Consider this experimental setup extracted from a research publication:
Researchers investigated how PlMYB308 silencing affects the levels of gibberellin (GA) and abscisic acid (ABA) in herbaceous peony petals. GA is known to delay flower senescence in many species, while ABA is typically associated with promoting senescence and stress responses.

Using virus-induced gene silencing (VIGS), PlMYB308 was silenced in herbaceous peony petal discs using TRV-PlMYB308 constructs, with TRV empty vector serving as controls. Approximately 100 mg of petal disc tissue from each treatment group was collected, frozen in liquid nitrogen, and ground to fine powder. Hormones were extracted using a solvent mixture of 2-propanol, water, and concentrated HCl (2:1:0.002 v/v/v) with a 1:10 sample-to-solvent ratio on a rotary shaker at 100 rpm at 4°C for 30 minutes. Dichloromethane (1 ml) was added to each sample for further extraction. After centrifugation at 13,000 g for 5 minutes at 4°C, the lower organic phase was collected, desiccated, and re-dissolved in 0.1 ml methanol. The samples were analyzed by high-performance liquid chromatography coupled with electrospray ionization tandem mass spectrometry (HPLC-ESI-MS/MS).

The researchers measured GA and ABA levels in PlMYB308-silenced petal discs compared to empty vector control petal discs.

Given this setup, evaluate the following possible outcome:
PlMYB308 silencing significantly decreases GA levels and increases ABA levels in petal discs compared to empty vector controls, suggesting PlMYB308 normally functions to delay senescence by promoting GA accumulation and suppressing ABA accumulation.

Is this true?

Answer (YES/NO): NO